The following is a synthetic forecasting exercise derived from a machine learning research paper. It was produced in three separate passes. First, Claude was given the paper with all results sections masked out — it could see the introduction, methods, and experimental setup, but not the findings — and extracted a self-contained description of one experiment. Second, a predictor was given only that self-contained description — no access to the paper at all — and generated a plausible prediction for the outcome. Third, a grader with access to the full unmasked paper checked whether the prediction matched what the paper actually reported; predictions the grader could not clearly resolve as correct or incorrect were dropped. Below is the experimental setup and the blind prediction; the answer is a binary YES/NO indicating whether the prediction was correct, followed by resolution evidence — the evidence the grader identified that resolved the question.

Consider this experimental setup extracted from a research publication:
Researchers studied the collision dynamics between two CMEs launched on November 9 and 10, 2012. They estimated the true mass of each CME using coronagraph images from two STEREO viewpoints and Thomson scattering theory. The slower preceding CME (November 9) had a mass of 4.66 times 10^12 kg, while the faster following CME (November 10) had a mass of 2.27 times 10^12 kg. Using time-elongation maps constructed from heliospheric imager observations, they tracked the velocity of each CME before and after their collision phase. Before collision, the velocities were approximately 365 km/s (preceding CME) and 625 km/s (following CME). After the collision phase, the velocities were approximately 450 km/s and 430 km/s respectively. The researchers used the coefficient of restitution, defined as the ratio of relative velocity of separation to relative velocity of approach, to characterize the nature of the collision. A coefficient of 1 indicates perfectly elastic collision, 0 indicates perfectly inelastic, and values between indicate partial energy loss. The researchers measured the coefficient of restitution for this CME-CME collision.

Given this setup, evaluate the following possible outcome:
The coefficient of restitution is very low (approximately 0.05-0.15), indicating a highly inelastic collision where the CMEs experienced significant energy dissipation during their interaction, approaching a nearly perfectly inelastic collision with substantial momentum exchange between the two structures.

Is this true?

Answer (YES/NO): YES